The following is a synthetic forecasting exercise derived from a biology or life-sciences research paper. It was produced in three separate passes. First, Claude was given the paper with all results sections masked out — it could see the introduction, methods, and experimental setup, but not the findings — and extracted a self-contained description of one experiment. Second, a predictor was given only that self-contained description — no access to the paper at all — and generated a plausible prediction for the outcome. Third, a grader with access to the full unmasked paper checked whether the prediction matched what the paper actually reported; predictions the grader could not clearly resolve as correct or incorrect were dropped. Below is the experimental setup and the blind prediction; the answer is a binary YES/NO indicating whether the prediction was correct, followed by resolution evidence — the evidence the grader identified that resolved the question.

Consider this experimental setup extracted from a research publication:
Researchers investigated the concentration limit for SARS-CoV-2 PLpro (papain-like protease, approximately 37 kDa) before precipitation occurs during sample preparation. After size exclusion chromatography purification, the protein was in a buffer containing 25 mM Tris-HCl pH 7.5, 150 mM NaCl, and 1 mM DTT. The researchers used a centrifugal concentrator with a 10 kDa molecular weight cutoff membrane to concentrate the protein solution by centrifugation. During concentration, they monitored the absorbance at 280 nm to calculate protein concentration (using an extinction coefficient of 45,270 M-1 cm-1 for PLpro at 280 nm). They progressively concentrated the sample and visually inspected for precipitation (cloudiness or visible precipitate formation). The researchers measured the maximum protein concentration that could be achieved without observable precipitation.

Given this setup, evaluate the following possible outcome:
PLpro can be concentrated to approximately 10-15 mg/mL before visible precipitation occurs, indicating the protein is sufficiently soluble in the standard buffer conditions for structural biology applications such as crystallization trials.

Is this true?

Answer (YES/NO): NO